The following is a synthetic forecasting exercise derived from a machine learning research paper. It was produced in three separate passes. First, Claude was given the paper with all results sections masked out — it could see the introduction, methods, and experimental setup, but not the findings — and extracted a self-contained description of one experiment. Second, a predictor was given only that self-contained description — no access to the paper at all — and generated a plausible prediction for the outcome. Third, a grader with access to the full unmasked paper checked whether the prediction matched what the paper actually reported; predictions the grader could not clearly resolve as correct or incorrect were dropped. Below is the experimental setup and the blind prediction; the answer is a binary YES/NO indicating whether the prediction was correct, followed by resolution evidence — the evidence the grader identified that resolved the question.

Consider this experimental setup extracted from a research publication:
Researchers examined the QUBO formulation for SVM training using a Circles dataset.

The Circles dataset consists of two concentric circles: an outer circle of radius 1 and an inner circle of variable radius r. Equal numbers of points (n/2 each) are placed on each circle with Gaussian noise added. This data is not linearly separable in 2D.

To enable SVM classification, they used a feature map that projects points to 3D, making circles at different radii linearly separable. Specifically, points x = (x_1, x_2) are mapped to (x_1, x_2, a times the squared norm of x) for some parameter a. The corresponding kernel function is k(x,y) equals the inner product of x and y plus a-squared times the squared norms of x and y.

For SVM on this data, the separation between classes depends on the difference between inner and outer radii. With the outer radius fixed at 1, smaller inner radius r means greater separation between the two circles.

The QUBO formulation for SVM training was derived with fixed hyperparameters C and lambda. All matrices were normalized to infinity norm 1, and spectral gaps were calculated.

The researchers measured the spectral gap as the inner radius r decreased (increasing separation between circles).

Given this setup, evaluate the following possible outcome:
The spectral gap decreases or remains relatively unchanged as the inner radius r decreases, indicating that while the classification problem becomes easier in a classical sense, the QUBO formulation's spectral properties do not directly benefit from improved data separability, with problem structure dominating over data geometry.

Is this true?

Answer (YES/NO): YES